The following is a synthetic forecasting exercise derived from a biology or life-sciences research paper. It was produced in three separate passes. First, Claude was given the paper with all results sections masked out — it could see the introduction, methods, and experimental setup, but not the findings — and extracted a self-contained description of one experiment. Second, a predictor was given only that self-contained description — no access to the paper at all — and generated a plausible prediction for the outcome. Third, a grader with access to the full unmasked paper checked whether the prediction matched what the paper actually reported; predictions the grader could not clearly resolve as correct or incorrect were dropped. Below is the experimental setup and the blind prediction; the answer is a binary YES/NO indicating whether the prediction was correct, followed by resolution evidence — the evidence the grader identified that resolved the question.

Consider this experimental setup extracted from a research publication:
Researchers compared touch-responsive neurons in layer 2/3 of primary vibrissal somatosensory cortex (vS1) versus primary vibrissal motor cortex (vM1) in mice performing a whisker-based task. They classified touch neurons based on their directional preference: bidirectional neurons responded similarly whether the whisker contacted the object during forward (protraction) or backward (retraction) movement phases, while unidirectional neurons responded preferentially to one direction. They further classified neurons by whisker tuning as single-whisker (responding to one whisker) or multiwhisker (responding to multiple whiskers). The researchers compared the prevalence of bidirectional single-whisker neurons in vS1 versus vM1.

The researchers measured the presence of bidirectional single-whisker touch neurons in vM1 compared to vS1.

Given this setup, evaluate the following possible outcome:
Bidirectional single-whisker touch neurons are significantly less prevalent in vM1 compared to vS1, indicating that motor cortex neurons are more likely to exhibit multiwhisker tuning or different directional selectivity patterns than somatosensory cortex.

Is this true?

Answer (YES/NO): NO